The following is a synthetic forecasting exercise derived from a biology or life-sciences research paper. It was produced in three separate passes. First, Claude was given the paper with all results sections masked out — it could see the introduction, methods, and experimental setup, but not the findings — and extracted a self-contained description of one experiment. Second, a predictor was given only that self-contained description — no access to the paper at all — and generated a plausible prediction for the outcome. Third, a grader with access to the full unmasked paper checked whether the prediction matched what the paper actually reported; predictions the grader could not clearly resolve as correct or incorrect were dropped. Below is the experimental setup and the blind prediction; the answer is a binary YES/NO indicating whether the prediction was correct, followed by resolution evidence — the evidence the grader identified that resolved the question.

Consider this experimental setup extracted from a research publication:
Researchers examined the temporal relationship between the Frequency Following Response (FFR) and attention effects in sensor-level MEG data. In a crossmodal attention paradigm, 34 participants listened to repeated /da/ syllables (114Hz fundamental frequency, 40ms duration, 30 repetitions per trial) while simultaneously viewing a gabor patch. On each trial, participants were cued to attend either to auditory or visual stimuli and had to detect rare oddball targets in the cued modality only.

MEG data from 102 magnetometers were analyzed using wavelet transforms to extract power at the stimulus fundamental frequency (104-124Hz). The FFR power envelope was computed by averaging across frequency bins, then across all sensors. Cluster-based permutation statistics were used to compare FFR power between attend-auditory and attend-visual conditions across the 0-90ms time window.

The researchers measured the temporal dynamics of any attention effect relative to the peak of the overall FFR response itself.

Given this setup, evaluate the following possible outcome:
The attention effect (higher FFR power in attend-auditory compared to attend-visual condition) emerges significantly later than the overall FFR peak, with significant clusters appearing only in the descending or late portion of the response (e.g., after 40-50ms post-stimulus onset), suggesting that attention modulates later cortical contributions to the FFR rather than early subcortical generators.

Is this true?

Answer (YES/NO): YES